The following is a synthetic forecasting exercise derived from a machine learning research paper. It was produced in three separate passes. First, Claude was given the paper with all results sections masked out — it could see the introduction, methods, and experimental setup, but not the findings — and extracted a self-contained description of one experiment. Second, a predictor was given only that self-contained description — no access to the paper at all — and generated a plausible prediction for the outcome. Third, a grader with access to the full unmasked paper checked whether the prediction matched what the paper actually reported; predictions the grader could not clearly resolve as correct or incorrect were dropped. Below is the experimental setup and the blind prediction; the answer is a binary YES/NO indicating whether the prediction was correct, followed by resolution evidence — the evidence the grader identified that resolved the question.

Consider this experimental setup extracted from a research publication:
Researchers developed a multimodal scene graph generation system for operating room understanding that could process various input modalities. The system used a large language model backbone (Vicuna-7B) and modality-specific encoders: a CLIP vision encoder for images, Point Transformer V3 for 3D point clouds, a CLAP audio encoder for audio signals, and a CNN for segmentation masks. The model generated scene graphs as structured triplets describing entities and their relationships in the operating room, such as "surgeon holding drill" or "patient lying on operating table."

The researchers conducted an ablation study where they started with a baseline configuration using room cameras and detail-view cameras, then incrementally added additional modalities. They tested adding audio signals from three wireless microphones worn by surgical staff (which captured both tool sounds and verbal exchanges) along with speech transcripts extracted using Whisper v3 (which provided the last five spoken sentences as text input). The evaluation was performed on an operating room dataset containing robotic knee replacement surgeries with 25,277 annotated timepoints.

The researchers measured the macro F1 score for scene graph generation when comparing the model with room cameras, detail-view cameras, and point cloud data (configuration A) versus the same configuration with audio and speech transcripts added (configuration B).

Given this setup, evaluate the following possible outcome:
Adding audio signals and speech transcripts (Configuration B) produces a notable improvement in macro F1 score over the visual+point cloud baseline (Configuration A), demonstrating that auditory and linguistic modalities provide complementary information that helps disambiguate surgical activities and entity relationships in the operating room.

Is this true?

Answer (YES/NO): NO